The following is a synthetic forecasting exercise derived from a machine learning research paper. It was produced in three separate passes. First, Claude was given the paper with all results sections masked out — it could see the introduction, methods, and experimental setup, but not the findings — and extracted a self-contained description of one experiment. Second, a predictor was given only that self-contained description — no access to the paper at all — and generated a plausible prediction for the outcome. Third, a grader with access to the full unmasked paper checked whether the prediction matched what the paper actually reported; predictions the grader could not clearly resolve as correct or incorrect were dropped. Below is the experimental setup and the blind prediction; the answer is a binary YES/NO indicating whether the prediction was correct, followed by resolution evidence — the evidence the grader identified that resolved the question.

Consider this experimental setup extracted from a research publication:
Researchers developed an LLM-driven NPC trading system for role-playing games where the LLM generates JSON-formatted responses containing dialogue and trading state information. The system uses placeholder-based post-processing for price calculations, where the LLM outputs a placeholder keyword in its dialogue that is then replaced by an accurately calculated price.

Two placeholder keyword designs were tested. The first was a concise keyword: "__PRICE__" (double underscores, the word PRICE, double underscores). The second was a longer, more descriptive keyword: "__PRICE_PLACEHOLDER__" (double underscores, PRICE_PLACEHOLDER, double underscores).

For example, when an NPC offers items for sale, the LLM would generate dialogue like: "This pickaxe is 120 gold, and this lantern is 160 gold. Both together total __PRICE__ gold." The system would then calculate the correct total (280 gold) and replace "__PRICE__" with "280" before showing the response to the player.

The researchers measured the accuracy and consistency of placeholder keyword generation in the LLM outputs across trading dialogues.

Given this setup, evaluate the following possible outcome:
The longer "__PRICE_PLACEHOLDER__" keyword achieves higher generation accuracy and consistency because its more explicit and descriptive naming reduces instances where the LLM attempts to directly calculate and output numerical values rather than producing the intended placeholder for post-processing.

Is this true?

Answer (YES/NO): NO